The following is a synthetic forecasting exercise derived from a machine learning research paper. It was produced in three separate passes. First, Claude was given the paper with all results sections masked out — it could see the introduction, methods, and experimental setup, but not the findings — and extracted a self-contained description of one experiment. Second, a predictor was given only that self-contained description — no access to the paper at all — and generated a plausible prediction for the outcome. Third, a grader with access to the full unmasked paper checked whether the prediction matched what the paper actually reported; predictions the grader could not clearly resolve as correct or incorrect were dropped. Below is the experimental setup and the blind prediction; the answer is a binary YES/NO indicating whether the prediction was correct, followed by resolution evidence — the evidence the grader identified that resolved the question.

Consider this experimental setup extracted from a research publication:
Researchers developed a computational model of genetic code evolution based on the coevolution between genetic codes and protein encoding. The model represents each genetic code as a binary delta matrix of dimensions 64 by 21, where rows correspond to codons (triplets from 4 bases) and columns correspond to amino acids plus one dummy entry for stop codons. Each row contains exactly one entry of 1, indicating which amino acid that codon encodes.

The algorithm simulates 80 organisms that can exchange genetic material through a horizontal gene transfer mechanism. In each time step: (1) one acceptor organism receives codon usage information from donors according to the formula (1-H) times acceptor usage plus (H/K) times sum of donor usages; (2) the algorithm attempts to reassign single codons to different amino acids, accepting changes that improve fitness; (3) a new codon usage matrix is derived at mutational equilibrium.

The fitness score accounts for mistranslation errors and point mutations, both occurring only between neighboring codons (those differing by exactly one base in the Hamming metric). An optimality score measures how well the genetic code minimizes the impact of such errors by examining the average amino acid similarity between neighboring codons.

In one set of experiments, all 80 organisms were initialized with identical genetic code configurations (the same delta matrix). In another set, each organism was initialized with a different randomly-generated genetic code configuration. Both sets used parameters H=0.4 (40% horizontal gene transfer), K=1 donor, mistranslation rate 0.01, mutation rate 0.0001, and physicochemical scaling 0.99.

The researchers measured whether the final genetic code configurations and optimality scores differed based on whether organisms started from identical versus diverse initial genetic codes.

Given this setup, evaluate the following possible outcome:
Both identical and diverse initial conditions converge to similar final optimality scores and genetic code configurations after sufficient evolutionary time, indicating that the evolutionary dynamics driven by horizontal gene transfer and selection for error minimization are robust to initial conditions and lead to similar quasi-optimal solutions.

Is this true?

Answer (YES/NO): YES